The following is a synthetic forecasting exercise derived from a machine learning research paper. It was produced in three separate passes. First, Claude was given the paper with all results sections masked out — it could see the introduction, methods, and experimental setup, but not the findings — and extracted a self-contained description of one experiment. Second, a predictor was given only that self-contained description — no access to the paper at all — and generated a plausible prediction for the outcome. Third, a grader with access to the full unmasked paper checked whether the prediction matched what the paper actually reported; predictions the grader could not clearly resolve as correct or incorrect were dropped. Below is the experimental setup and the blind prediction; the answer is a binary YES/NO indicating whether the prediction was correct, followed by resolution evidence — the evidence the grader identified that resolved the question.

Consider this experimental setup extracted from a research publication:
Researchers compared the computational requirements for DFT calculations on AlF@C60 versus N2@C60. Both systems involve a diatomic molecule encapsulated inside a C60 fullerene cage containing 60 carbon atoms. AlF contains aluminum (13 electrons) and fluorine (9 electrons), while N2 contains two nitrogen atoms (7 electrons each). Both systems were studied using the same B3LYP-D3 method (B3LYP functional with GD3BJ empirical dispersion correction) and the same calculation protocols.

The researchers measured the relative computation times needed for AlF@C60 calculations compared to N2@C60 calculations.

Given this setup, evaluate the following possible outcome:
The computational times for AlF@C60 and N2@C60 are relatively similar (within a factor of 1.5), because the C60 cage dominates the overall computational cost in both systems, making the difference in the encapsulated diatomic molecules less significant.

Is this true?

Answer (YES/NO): NO